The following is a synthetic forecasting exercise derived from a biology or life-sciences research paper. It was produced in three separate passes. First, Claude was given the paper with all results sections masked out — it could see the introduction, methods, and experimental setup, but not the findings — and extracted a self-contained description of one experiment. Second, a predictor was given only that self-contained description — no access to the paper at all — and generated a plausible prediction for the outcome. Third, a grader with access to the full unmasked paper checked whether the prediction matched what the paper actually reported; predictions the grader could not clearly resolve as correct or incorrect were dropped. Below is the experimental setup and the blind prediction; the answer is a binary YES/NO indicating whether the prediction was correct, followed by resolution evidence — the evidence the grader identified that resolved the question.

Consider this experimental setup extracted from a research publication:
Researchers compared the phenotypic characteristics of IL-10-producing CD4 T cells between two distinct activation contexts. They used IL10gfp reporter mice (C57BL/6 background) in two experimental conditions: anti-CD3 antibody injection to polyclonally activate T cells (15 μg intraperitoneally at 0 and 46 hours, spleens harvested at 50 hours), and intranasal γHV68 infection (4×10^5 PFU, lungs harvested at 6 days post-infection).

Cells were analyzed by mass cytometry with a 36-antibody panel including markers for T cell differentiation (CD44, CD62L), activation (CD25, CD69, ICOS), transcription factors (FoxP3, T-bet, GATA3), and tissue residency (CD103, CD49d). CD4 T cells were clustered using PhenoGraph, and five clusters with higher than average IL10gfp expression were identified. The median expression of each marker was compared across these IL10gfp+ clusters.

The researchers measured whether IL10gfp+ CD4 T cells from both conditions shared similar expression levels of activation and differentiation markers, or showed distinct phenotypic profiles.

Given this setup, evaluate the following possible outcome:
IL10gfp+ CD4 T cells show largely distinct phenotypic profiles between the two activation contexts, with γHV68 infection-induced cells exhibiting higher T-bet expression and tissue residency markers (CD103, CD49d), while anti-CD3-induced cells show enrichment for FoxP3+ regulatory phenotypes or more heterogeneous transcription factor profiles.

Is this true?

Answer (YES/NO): NO